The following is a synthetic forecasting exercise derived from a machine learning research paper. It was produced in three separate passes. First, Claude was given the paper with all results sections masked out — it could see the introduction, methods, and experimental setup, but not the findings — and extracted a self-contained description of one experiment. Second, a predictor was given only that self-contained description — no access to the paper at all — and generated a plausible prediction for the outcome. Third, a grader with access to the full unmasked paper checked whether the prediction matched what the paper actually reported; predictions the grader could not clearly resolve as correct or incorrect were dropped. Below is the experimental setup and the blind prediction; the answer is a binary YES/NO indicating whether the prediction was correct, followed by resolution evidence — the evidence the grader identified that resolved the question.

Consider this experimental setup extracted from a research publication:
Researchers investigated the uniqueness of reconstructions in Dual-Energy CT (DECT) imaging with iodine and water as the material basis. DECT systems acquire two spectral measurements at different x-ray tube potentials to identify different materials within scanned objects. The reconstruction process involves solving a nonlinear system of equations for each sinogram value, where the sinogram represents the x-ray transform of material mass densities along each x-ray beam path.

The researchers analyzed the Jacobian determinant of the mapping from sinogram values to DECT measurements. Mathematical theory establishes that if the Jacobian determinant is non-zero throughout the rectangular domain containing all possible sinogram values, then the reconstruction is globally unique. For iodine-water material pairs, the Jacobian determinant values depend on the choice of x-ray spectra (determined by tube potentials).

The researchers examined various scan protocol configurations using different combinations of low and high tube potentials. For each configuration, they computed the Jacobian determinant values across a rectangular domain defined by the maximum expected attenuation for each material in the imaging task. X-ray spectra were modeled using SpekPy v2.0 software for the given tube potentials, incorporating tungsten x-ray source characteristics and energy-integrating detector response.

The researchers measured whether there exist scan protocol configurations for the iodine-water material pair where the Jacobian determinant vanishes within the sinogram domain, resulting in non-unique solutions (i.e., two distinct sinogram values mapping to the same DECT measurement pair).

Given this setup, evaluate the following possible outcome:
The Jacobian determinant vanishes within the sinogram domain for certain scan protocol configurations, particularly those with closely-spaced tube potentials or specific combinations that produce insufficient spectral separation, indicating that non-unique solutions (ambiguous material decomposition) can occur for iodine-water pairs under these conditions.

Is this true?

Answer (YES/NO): NO